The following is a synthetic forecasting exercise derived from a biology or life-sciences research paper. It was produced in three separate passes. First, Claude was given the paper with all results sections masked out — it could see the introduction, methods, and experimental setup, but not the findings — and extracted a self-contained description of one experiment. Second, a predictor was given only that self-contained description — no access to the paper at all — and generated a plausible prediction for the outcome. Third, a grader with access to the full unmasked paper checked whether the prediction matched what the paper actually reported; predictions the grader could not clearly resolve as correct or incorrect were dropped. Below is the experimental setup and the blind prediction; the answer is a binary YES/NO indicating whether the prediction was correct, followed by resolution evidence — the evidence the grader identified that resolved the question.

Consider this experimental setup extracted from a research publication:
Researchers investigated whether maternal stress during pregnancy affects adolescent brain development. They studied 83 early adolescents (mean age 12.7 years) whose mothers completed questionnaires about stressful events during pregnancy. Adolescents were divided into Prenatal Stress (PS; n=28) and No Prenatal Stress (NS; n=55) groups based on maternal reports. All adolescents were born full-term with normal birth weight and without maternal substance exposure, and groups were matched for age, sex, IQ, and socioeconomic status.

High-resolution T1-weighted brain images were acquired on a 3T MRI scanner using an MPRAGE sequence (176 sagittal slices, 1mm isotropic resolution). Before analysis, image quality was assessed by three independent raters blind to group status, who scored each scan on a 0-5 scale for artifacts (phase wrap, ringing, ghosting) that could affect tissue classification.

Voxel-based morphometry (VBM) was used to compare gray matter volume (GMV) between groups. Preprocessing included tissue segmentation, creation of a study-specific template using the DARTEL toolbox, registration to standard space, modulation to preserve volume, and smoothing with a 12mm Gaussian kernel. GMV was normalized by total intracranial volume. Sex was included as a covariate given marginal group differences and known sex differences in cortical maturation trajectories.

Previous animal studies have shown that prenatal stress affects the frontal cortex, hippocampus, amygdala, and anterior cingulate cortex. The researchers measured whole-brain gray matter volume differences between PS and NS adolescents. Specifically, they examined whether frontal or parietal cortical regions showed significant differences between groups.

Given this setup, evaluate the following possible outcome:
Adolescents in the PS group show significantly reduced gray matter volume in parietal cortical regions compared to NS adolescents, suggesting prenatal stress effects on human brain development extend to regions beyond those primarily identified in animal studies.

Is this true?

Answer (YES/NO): NO